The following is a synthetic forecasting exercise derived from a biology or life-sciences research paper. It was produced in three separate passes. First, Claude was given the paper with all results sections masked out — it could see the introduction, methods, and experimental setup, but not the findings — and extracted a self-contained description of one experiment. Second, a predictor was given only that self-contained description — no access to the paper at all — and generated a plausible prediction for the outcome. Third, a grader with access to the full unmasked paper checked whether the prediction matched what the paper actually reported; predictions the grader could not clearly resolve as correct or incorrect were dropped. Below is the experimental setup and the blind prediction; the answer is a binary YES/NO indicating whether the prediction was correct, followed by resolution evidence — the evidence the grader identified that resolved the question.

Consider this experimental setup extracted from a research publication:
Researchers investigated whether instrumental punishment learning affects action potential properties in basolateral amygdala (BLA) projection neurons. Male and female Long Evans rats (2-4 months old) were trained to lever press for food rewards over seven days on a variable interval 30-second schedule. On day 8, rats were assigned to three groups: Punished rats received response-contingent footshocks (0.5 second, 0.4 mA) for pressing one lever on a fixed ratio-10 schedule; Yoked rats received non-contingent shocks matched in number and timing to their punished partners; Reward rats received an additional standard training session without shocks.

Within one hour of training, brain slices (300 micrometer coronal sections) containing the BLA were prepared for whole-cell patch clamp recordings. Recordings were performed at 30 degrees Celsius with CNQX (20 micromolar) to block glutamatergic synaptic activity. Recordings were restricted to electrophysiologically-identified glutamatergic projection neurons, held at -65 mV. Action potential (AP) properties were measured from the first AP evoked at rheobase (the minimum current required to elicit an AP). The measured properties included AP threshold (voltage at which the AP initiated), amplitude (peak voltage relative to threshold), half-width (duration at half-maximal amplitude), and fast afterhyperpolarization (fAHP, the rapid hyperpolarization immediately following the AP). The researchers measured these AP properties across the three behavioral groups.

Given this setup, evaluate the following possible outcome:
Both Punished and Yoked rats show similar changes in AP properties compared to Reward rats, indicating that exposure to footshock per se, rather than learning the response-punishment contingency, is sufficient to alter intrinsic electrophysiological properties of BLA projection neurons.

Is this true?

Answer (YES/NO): YES